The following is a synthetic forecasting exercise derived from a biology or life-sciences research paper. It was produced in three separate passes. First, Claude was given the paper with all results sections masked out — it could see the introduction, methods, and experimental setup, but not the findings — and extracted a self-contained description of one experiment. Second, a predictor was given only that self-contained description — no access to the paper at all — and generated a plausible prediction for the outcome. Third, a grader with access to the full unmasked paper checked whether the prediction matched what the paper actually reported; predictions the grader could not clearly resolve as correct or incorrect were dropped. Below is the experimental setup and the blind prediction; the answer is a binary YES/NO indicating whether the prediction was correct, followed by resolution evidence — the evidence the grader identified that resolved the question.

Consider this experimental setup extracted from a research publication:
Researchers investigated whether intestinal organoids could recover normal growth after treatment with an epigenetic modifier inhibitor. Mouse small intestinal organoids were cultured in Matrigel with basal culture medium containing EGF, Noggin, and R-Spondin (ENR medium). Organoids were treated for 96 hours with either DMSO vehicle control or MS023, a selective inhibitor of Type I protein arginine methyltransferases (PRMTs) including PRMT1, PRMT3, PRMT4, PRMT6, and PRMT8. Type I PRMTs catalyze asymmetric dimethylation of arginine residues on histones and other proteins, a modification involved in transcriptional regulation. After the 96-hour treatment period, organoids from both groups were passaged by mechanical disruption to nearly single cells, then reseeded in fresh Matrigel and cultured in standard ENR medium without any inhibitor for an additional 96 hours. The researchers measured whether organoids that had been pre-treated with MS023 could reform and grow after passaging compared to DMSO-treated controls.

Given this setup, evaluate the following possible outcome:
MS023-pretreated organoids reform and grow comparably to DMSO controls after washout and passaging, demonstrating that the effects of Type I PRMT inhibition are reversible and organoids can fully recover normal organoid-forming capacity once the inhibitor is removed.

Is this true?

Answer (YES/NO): YES